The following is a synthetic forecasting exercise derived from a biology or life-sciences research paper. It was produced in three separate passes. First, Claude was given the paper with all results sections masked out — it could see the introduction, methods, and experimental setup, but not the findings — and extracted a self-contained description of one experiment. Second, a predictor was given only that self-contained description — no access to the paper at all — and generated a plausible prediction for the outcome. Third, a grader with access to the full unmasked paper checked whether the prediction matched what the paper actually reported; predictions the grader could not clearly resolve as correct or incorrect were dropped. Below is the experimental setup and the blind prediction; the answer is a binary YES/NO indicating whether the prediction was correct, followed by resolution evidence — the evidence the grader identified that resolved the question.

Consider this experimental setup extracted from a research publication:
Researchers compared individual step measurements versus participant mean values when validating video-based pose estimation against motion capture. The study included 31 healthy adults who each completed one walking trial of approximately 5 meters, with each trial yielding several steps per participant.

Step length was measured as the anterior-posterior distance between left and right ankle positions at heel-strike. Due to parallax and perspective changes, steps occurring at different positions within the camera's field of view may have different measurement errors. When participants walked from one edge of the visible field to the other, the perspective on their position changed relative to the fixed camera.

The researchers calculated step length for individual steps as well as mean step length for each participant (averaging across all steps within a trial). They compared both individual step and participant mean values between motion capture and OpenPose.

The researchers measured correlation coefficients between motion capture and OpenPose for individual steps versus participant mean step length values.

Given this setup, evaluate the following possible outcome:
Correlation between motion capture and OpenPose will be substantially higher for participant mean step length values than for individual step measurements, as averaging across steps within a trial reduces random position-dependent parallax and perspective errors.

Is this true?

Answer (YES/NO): YES